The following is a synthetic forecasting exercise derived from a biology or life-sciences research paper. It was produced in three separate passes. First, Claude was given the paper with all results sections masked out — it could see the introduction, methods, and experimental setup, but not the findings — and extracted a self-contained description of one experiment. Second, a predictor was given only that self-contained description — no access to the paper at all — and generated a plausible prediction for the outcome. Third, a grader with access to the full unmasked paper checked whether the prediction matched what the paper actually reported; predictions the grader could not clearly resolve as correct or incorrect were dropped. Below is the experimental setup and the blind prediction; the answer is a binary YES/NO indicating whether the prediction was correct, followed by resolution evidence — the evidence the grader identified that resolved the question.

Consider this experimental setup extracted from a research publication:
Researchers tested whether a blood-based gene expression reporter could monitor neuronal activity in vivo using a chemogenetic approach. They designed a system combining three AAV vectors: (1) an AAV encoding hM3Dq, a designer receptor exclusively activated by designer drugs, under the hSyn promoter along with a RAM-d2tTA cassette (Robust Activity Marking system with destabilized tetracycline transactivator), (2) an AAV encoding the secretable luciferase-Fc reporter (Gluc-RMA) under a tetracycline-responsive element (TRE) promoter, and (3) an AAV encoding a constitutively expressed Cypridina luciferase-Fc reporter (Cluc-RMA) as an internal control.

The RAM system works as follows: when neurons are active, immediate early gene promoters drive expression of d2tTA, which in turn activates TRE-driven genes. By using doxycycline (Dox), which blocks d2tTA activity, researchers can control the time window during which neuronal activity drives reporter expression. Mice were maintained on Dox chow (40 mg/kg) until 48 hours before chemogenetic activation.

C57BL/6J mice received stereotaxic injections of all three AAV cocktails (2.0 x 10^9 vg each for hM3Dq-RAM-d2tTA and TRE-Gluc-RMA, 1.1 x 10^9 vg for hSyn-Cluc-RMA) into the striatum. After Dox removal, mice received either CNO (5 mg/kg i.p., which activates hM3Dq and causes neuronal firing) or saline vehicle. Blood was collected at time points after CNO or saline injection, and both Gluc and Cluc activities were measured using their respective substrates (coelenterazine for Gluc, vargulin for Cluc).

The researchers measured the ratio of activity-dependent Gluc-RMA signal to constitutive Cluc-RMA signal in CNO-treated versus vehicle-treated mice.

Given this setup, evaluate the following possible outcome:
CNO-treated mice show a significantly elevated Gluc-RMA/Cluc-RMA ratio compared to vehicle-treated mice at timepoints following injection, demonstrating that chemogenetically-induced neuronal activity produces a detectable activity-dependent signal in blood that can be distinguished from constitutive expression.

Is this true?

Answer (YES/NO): YES